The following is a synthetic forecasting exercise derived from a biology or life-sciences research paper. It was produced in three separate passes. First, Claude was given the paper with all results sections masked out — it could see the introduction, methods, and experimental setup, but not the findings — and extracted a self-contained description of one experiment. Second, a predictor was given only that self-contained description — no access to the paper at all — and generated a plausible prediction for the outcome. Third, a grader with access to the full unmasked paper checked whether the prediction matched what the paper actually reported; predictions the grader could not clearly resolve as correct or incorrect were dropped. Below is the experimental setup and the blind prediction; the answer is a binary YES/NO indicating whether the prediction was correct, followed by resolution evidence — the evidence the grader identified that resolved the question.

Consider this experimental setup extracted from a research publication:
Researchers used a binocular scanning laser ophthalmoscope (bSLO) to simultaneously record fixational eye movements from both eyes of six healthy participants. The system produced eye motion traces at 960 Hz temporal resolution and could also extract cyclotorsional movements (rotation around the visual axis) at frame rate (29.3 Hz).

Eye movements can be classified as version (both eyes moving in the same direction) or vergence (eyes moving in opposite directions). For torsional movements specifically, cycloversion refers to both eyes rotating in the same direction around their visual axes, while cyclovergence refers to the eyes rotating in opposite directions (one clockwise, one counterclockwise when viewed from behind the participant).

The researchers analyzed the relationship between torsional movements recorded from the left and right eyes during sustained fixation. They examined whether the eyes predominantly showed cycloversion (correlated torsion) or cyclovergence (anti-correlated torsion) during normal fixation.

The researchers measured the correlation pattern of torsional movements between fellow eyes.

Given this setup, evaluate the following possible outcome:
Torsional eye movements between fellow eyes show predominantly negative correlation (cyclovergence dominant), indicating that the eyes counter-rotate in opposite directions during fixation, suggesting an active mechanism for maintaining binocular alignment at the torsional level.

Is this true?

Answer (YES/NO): NO